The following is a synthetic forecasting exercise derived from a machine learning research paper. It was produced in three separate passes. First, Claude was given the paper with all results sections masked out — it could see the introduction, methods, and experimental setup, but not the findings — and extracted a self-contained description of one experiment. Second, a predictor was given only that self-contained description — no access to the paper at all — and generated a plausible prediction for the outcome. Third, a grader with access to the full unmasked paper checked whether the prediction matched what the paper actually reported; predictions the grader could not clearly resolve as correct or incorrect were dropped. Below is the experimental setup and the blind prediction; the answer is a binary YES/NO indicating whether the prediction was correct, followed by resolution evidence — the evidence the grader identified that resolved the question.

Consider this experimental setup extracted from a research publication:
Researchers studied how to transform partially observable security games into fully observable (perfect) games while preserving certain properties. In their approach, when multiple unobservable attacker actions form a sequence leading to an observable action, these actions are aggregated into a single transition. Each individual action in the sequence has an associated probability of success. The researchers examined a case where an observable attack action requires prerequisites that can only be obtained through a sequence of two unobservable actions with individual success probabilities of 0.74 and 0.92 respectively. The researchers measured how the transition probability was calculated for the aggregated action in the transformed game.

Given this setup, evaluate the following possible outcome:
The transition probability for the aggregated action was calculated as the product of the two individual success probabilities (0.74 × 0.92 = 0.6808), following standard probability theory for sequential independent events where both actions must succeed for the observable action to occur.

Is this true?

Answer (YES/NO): YES